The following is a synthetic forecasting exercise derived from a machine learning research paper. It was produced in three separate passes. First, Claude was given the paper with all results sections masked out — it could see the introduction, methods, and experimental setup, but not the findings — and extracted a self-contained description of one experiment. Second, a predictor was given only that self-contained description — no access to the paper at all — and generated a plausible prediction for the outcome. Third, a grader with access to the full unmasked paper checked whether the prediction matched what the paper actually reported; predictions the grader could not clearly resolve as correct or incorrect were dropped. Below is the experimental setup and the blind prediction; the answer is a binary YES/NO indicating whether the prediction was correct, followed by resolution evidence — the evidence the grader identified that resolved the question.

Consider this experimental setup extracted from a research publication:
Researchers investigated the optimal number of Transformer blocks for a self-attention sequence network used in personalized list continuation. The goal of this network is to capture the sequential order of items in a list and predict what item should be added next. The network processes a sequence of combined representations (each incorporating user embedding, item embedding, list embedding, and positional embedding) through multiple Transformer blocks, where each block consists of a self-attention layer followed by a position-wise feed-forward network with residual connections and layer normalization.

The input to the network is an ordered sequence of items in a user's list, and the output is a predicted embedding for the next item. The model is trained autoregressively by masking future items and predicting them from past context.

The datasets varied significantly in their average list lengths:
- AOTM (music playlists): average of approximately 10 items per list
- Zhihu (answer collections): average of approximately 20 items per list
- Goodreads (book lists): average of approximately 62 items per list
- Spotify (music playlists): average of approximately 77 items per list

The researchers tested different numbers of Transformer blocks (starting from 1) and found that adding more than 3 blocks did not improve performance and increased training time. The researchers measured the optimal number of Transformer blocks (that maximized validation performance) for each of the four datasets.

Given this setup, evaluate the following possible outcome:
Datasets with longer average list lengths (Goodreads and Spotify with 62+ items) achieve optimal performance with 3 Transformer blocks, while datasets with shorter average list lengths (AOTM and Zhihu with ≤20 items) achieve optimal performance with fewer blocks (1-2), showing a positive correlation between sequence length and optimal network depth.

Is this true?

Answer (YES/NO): YES